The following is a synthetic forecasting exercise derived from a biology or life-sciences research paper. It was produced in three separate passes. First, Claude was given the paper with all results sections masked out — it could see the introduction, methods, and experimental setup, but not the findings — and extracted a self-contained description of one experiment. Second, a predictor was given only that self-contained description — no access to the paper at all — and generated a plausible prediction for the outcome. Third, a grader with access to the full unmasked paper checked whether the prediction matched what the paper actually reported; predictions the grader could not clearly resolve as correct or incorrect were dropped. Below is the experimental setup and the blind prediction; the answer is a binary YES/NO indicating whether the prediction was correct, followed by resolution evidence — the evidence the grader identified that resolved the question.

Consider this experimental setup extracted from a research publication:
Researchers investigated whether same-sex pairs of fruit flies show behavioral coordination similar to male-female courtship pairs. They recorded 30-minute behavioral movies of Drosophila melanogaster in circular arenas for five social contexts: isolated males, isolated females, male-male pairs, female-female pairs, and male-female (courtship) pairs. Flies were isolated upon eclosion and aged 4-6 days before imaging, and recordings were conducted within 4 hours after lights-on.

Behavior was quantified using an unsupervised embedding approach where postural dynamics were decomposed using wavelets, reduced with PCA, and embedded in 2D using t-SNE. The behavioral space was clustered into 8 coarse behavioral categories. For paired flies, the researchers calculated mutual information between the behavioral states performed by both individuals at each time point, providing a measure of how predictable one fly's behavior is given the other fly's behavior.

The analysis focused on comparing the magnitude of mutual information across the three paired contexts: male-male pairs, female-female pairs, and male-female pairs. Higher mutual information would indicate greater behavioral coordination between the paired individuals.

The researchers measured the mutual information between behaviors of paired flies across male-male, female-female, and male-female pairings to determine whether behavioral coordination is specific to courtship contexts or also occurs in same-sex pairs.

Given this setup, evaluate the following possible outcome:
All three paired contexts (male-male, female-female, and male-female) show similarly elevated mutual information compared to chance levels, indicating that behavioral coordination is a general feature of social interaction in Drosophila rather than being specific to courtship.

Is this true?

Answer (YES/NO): NO